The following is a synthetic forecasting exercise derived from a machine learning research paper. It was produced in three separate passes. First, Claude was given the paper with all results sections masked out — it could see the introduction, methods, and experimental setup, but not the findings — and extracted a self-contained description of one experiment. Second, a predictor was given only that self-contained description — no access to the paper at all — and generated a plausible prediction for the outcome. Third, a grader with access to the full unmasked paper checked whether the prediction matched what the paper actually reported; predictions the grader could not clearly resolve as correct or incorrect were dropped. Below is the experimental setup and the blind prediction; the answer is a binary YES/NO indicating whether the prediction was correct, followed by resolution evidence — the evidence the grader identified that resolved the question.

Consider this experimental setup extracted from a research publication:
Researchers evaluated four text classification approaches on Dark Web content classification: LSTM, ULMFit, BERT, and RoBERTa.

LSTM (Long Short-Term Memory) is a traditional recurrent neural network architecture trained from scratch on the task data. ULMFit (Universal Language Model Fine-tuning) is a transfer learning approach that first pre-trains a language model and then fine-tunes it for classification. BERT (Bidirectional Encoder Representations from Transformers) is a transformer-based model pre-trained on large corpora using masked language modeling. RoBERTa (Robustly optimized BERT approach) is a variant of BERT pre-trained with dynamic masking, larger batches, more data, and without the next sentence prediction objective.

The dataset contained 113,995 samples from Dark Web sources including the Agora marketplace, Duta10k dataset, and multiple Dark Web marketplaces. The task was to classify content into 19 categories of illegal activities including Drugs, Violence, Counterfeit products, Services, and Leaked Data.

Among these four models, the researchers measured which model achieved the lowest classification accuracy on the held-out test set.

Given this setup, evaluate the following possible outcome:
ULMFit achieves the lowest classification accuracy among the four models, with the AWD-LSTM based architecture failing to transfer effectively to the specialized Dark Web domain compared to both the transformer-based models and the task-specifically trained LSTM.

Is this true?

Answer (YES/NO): NO